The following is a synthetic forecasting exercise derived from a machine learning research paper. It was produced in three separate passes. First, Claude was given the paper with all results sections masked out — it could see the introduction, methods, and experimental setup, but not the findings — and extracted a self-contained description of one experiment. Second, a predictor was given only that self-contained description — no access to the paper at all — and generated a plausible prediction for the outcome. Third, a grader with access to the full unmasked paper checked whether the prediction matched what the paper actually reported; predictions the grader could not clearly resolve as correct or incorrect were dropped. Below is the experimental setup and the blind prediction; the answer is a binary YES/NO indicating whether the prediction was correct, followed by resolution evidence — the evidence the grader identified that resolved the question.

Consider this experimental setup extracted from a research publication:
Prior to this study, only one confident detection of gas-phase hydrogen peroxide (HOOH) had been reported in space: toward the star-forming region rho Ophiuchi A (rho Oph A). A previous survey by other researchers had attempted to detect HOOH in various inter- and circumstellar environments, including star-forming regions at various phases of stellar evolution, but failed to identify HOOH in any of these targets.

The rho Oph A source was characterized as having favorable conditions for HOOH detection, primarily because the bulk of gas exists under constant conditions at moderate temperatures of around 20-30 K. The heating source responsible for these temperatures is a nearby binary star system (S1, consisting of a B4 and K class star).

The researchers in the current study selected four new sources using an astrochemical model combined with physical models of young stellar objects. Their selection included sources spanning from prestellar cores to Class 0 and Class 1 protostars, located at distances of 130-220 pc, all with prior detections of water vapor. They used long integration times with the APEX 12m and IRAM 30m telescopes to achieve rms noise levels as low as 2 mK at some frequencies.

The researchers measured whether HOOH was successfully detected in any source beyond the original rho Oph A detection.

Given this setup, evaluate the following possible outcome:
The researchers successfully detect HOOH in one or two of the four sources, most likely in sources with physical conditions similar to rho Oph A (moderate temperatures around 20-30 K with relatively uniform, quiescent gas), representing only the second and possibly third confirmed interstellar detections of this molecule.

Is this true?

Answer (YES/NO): NO